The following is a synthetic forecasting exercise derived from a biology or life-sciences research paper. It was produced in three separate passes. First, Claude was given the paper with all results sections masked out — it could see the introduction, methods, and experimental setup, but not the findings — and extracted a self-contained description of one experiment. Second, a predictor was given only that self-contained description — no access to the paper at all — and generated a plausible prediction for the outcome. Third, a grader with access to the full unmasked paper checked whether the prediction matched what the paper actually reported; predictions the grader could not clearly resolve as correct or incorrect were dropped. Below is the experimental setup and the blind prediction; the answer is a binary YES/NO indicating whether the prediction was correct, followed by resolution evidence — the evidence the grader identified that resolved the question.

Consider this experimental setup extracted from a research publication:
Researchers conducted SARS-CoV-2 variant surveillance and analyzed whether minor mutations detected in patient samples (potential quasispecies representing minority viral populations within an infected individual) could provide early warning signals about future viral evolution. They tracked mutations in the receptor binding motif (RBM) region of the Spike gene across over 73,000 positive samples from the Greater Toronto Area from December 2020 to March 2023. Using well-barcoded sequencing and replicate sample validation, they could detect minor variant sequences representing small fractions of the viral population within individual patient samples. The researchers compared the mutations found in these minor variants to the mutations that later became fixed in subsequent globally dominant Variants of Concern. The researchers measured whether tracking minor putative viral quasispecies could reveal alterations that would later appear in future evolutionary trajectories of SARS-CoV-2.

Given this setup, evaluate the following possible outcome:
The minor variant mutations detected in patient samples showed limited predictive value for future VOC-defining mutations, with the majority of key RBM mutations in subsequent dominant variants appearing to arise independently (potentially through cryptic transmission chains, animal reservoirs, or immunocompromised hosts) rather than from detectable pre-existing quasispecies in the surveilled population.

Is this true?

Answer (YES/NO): NO